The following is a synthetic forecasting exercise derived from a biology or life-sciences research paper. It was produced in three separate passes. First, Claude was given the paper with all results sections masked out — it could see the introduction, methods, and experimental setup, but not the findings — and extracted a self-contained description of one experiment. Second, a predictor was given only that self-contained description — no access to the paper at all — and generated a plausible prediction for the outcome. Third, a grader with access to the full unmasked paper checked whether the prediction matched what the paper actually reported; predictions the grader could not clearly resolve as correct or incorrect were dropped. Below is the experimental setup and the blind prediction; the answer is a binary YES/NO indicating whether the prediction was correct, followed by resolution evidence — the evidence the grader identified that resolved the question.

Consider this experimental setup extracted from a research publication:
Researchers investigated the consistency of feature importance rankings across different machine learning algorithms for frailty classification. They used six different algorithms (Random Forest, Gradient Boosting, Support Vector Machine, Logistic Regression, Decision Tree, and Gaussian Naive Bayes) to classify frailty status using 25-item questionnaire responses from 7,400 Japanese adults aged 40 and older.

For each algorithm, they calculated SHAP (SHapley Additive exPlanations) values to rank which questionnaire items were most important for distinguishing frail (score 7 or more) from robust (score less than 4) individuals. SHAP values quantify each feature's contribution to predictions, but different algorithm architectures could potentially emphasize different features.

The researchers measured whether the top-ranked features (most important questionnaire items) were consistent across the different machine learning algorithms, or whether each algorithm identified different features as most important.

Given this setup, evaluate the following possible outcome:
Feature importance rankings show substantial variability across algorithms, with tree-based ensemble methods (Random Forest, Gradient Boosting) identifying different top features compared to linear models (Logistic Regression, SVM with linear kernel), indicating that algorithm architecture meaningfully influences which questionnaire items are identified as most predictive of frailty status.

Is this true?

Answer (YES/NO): NO